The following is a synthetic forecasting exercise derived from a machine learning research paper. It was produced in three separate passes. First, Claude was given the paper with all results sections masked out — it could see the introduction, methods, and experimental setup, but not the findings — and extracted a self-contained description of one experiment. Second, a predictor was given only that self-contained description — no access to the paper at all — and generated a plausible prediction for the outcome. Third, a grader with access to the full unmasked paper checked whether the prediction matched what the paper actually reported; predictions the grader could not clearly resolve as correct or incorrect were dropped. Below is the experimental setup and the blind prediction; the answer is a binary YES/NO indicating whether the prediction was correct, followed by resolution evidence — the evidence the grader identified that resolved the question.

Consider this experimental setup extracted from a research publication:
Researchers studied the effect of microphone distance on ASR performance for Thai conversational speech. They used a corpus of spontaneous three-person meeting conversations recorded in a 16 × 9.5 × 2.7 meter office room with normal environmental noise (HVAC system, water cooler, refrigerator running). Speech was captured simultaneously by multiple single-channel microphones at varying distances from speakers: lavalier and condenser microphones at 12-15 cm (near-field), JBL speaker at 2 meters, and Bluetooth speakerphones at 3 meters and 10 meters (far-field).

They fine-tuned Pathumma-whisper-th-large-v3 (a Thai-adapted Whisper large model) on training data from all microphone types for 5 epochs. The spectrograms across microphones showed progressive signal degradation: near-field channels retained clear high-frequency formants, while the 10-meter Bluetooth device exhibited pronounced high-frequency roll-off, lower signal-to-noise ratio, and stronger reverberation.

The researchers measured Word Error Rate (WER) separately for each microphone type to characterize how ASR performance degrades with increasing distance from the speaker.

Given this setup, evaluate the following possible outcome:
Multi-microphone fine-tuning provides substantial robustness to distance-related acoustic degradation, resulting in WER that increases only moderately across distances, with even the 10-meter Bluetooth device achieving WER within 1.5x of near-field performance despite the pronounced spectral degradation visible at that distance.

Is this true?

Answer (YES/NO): NO